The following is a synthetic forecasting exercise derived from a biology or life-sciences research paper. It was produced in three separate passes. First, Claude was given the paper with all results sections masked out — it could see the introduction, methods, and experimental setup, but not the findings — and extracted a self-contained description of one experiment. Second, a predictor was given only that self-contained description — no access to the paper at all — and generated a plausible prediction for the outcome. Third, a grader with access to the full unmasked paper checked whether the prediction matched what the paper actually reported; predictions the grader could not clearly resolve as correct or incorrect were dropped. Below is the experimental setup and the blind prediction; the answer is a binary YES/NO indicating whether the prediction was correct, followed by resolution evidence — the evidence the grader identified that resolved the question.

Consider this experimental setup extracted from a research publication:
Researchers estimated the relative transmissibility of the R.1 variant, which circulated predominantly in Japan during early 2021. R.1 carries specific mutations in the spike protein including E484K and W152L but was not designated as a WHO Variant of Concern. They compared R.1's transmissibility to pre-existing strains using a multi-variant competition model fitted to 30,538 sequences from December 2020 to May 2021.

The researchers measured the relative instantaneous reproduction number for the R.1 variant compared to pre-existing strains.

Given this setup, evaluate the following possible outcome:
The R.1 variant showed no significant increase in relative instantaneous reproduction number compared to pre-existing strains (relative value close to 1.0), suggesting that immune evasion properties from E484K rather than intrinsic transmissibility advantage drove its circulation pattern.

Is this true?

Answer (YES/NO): NO